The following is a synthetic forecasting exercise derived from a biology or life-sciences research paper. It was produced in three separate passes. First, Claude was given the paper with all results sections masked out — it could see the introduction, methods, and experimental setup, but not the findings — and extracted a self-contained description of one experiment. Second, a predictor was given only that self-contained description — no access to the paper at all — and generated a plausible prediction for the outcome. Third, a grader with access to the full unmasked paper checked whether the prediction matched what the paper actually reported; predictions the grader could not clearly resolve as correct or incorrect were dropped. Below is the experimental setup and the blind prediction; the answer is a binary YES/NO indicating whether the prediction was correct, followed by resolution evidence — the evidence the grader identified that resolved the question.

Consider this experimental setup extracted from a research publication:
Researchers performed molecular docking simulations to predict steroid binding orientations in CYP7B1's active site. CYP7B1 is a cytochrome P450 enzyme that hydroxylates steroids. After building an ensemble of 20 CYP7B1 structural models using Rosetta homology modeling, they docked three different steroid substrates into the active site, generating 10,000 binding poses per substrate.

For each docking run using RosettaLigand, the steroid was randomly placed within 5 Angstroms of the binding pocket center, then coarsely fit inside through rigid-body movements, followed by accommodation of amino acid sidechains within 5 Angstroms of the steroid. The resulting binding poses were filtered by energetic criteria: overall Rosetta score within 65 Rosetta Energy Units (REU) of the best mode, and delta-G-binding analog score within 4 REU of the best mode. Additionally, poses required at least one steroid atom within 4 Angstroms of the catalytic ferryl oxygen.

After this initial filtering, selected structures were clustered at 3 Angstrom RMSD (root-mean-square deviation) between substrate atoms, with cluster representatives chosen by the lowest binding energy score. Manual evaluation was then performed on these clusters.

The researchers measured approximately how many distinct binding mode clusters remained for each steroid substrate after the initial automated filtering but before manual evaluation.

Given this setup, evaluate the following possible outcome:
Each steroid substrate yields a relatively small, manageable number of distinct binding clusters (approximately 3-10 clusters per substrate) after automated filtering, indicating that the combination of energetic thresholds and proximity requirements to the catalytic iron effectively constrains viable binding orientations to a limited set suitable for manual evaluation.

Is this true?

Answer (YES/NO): NO